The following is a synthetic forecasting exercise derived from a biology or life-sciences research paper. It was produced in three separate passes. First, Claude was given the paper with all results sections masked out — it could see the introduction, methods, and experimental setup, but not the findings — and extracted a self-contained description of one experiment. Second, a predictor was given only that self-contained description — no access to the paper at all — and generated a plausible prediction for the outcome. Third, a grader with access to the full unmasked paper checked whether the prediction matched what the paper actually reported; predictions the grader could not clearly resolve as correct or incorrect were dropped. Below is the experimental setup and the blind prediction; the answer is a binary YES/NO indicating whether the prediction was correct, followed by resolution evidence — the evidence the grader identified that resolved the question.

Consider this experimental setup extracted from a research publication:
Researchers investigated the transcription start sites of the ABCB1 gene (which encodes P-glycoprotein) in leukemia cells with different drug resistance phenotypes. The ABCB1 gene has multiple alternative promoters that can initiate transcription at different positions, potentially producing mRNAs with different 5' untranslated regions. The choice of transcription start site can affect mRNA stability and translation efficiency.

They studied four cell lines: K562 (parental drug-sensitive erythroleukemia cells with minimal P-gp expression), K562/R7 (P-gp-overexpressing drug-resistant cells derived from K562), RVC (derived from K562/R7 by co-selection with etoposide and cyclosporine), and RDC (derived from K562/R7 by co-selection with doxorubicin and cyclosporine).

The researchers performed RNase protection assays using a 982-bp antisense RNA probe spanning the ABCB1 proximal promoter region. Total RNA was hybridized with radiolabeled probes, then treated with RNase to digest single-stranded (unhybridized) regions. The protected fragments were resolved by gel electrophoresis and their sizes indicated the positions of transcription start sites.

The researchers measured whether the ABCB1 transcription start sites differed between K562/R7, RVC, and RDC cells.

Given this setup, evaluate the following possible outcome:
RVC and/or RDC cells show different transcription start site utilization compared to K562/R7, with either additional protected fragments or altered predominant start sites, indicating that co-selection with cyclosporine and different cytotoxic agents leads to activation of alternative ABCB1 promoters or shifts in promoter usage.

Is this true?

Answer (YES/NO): YES